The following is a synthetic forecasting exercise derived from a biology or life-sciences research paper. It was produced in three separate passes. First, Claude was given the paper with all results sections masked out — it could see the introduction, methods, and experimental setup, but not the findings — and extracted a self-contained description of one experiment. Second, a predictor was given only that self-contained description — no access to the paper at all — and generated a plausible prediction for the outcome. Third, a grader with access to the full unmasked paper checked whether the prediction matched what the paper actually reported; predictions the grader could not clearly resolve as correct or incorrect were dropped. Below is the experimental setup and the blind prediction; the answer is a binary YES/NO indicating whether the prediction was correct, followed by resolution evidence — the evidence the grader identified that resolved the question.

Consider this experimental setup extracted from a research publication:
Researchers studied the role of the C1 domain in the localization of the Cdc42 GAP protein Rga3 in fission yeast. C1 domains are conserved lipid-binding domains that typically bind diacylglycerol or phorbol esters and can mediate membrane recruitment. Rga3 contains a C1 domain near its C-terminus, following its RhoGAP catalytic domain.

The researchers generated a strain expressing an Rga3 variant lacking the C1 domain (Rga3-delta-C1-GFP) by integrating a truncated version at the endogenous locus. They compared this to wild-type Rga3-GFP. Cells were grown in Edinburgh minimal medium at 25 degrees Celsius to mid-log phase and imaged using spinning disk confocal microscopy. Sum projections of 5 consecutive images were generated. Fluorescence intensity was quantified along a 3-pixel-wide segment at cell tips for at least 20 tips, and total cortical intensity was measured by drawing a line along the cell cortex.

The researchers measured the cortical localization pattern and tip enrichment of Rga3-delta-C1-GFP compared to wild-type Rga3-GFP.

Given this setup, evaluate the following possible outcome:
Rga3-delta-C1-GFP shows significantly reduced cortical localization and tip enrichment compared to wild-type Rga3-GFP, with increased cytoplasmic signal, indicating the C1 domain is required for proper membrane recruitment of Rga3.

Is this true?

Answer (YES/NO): YES